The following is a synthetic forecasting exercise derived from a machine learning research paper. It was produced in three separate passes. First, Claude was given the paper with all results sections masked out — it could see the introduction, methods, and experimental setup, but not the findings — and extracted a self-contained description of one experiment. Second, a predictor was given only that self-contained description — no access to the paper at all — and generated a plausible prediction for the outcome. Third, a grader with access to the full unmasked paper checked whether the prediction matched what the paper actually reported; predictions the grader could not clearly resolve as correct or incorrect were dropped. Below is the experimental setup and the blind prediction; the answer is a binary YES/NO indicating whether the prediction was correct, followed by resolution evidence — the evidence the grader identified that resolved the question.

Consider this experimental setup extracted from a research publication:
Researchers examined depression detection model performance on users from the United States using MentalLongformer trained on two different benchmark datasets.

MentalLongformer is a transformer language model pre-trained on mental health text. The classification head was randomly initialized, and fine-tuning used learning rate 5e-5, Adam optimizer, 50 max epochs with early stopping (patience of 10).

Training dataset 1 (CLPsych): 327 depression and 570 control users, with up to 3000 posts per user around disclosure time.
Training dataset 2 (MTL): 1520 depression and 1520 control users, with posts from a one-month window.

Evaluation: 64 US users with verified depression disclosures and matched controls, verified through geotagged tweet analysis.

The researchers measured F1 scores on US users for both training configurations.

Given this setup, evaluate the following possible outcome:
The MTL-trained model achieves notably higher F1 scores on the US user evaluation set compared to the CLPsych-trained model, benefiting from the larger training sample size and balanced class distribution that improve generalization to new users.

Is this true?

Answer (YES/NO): YES